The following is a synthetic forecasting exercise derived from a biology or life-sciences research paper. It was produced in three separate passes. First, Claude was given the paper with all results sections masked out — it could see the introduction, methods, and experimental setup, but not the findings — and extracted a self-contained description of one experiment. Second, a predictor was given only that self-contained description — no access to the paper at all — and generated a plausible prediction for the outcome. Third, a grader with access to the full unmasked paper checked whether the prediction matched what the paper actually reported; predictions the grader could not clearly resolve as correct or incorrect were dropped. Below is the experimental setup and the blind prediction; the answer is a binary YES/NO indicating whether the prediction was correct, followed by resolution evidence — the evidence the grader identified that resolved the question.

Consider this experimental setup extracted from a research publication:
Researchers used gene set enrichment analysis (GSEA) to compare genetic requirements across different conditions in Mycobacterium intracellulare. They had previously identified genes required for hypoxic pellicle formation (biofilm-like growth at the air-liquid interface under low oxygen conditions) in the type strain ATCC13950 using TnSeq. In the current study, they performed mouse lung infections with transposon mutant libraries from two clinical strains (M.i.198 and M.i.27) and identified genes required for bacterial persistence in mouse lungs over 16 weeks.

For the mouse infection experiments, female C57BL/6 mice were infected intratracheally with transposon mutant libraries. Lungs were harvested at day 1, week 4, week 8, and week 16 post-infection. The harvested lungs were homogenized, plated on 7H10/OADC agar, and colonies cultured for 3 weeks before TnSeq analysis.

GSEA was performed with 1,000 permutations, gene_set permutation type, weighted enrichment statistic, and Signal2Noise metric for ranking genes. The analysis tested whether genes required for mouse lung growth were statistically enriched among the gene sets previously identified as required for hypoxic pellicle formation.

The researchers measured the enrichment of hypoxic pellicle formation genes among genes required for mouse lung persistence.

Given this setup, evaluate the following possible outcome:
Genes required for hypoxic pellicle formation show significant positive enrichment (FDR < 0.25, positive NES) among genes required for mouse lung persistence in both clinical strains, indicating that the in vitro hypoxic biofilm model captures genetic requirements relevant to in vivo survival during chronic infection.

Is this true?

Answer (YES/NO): YES